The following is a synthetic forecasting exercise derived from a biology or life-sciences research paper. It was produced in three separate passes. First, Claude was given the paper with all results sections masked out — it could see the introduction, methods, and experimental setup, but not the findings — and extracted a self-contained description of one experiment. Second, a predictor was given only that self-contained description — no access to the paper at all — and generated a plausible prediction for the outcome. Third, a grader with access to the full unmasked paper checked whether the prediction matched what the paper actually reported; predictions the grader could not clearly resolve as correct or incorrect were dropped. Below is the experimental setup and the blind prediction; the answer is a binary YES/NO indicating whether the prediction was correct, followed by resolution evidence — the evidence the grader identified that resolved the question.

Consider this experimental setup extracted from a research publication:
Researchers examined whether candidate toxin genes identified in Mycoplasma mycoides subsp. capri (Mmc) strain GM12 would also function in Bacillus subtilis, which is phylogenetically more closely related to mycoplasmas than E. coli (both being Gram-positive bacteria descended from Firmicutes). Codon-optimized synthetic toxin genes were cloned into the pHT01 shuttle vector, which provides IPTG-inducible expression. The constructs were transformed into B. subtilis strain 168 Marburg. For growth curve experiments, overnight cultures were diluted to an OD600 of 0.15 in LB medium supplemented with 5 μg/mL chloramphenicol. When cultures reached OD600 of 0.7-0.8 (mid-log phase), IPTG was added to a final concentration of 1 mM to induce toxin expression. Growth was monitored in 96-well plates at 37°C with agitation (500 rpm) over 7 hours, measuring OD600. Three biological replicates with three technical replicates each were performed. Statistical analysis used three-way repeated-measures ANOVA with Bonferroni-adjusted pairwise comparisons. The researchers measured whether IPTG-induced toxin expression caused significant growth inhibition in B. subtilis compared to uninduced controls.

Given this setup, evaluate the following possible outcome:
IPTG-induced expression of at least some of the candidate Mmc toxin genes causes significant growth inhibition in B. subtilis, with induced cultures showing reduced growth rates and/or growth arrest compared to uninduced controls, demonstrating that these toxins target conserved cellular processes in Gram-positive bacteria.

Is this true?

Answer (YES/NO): YES